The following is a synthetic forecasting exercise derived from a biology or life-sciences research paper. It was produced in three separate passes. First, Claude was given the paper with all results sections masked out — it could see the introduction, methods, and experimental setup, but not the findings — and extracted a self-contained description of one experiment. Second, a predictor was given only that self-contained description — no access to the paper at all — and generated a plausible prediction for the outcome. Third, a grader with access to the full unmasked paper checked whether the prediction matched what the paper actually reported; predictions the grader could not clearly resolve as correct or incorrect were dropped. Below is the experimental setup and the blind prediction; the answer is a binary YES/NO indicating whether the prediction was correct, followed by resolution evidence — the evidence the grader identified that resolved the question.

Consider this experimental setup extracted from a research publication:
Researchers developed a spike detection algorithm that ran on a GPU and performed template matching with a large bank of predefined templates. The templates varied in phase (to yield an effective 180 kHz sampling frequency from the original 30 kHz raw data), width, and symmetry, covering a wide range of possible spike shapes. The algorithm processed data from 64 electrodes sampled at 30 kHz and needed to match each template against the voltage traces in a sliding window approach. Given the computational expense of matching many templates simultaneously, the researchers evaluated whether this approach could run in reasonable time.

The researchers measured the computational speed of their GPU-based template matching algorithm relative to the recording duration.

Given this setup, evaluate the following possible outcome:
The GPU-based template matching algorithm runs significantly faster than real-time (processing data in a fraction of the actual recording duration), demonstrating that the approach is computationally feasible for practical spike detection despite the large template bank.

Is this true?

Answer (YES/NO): NO